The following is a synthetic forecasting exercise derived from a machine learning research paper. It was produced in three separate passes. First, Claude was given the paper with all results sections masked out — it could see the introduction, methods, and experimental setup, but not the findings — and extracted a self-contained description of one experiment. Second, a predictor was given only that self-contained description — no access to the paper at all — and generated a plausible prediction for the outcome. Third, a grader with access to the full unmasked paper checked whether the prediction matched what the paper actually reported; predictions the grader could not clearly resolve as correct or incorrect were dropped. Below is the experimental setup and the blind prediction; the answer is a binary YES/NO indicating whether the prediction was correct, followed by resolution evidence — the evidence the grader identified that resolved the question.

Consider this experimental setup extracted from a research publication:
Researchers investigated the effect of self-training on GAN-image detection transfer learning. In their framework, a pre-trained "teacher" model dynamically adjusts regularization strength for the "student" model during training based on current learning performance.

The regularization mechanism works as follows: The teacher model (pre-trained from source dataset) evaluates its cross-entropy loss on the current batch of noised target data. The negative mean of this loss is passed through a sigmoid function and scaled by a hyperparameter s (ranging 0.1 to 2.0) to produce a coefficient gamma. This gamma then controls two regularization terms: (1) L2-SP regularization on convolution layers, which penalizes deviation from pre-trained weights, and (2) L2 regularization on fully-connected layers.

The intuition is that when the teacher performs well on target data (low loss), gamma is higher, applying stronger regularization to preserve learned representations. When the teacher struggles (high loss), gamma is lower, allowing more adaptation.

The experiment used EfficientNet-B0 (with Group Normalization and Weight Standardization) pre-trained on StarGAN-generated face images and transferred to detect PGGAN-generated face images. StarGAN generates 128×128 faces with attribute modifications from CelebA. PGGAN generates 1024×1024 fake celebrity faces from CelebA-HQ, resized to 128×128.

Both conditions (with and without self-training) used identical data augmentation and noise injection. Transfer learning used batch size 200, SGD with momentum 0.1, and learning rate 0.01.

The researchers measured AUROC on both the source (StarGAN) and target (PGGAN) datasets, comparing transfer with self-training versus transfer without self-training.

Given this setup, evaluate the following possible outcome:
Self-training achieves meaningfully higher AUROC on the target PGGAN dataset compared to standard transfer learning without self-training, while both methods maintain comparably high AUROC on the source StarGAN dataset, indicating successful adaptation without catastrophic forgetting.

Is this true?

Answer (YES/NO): YES